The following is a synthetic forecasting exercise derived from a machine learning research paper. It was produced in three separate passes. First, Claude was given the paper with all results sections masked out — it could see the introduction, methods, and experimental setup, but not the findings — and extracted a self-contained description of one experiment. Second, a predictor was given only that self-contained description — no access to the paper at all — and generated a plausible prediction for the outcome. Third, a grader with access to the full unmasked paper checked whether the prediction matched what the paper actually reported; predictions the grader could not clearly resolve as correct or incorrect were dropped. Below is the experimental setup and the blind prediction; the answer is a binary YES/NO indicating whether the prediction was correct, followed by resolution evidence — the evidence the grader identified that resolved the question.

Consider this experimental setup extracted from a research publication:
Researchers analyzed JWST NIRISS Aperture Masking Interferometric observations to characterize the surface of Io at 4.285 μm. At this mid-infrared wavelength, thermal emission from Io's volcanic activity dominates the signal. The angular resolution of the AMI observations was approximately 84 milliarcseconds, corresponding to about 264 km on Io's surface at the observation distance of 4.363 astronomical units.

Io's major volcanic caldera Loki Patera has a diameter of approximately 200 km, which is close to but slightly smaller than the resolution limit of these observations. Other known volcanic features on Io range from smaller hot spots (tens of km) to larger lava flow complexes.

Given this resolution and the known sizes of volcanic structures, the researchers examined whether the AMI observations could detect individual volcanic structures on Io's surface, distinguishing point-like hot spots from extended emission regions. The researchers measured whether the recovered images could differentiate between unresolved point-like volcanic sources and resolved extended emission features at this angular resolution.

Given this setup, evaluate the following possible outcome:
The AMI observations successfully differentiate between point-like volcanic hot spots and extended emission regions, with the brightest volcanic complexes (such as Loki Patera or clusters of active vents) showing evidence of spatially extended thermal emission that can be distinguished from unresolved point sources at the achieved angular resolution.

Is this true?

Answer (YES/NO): NO